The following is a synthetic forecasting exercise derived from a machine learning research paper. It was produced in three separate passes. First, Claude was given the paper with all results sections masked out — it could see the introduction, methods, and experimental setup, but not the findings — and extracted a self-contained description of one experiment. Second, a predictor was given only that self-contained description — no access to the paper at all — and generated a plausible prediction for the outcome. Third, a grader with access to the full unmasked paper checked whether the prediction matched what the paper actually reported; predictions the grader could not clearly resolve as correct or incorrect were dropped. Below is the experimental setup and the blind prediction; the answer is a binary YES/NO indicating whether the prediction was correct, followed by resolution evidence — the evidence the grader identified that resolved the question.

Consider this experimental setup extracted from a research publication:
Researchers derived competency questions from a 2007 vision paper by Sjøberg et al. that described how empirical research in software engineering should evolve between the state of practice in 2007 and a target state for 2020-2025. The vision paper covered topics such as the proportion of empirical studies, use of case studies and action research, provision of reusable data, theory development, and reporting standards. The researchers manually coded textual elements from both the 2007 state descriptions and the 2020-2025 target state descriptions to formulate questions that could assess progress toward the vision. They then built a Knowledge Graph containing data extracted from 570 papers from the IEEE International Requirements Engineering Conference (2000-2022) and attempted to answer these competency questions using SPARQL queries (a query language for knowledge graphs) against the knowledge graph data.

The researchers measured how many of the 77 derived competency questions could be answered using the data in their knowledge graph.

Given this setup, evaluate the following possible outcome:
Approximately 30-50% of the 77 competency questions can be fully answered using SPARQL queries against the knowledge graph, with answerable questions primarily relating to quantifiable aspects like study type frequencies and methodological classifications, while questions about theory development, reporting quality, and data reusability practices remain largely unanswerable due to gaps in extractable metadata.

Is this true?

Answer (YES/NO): NO